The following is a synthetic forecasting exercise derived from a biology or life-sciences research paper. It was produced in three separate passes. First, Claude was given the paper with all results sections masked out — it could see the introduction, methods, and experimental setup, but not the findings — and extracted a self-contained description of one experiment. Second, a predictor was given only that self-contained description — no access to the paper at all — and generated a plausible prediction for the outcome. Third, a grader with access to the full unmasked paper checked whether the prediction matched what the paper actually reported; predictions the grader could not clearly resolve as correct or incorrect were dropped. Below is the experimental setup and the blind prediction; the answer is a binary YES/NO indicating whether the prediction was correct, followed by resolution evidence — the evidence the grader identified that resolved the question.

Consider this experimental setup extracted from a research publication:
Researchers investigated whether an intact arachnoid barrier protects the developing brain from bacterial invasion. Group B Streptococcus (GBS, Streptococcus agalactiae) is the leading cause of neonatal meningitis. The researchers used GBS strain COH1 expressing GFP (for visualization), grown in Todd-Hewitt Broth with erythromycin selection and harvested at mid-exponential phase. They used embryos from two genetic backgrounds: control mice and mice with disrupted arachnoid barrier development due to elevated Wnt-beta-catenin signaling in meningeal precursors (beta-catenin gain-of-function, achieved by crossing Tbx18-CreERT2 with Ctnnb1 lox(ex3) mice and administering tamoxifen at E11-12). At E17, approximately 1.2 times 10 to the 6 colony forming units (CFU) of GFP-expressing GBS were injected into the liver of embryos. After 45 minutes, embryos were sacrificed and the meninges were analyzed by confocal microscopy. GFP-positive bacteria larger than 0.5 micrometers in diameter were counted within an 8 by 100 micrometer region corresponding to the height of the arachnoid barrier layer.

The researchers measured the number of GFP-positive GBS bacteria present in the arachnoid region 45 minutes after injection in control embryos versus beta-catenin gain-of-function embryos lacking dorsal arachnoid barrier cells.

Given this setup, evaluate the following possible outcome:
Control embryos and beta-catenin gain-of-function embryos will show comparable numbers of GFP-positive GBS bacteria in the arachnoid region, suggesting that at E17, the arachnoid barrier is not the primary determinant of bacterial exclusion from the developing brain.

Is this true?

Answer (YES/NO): NO